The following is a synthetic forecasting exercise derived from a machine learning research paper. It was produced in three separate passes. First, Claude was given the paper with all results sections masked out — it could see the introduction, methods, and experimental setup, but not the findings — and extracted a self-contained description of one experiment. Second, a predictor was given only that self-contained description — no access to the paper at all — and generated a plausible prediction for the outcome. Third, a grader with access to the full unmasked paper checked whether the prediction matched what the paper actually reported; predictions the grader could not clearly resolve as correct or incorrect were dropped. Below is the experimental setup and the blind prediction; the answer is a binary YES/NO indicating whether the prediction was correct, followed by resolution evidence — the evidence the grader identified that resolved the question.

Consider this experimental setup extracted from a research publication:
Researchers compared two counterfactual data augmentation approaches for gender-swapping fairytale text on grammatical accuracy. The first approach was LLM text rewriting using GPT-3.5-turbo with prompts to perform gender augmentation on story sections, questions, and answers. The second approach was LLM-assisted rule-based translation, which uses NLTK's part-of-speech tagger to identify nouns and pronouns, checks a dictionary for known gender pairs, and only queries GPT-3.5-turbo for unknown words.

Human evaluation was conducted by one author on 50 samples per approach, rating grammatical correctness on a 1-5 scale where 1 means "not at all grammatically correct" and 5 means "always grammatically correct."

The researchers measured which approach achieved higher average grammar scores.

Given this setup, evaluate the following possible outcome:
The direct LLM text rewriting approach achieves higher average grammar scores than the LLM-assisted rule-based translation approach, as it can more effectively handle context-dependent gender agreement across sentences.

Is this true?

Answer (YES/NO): YES